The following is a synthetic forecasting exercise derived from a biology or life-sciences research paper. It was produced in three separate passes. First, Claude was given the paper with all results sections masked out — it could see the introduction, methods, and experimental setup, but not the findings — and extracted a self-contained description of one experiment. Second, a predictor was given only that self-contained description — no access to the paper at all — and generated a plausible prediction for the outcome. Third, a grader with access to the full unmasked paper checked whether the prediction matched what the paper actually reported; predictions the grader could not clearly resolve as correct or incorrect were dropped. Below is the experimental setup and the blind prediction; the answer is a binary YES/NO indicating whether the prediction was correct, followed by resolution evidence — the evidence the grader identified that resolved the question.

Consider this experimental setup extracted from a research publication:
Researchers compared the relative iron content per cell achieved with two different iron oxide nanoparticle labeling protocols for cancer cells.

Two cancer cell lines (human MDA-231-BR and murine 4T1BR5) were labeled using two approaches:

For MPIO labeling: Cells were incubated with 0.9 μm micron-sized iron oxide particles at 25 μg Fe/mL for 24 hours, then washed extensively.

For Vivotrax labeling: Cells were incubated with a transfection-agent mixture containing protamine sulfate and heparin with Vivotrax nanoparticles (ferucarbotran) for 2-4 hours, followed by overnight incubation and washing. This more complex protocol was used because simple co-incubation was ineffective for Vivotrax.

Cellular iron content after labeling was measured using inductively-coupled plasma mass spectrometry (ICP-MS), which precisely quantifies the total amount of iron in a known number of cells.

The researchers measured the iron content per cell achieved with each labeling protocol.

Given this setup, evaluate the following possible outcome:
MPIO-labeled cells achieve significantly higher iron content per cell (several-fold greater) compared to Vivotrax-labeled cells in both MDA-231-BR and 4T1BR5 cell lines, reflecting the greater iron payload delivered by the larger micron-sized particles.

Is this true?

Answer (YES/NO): YES